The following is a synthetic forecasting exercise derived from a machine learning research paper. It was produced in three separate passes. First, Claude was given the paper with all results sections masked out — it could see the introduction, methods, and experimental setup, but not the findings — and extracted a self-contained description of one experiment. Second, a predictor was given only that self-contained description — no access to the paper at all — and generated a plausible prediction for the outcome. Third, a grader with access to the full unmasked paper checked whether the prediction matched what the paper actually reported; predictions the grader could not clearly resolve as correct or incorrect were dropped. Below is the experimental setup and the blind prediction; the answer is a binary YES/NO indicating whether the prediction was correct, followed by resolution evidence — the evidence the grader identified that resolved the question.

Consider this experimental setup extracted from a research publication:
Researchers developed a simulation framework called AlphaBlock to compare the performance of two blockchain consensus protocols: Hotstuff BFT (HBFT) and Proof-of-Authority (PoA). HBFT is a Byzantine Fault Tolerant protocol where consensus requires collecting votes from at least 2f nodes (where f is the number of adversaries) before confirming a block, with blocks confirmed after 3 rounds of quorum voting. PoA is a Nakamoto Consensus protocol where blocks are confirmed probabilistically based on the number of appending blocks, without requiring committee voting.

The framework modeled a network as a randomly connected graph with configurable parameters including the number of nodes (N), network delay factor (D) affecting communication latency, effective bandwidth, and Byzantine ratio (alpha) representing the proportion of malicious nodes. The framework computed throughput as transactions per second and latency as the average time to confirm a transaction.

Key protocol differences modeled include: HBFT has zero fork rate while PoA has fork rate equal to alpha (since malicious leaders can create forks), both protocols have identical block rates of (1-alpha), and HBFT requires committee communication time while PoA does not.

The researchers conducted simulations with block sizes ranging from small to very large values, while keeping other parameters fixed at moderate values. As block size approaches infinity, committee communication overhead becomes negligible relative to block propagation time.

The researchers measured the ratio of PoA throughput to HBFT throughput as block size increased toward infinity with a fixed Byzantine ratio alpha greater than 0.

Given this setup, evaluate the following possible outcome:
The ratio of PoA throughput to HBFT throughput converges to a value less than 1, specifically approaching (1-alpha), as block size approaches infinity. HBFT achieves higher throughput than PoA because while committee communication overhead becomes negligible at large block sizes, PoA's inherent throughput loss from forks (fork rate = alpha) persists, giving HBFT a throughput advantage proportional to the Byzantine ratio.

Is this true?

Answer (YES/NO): YES